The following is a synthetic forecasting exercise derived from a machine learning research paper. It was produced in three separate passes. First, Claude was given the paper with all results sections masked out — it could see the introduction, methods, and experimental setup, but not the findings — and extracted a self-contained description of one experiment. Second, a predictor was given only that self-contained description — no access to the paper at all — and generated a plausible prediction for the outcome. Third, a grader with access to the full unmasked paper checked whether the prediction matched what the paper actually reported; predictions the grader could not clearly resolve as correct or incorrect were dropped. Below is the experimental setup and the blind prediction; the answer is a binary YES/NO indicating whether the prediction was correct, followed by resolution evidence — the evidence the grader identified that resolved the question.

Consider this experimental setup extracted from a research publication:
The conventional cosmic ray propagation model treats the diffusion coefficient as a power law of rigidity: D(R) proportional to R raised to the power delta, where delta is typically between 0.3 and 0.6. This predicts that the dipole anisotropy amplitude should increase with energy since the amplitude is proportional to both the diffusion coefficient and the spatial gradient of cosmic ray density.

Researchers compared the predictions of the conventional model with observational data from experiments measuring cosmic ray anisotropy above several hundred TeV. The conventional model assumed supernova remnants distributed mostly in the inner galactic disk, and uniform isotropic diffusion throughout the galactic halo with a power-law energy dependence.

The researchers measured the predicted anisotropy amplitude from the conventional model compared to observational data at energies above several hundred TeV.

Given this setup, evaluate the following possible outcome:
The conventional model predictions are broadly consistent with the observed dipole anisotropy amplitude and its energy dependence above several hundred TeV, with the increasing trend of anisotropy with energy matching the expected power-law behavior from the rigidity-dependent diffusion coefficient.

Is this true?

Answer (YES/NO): NO